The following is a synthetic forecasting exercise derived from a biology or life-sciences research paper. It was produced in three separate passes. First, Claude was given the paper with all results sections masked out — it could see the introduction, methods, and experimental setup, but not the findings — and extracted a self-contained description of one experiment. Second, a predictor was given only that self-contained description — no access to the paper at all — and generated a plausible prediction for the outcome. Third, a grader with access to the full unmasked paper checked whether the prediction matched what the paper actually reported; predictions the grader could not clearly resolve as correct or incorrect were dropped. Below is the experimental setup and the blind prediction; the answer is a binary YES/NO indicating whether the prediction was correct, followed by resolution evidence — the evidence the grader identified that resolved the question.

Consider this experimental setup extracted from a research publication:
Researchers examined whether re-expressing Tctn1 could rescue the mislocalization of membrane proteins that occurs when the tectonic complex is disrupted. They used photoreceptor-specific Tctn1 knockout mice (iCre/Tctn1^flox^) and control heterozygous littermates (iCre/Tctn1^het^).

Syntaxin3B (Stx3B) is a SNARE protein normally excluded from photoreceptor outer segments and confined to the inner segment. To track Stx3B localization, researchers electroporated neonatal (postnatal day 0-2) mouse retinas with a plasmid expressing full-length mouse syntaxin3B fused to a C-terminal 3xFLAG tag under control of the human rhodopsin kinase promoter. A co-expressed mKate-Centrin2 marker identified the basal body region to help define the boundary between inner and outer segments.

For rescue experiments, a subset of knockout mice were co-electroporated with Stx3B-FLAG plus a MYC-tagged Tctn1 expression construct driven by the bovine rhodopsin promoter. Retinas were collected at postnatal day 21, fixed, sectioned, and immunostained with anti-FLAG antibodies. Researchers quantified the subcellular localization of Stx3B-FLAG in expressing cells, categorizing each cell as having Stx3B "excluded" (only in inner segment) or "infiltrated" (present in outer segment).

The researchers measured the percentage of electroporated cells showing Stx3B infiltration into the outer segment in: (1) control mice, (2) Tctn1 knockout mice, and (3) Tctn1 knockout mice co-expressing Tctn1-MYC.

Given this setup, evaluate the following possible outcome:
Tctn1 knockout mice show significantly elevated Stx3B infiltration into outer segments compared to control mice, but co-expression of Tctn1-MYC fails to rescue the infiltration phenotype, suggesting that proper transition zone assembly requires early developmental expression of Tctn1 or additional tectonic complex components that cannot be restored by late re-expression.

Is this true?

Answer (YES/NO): NO